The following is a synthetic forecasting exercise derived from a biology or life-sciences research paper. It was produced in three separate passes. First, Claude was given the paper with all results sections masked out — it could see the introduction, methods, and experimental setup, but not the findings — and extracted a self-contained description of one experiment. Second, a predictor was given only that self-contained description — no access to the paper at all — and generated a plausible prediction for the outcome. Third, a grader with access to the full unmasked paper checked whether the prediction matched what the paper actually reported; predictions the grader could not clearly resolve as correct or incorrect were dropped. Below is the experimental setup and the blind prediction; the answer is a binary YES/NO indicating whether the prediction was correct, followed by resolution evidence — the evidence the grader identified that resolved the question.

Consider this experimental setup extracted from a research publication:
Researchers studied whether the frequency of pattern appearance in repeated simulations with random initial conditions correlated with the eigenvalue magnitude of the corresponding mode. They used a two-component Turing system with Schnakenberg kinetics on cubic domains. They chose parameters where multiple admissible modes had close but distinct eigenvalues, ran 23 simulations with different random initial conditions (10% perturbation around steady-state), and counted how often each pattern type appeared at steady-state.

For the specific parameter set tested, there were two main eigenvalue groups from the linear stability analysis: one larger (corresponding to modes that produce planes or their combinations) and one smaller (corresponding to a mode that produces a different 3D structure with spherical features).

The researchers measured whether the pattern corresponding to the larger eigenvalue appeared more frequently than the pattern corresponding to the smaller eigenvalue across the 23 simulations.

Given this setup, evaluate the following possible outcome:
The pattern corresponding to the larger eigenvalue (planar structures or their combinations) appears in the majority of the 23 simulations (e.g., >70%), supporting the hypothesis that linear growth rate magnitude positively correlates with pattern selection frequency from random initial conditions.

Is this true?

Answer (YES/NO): NO